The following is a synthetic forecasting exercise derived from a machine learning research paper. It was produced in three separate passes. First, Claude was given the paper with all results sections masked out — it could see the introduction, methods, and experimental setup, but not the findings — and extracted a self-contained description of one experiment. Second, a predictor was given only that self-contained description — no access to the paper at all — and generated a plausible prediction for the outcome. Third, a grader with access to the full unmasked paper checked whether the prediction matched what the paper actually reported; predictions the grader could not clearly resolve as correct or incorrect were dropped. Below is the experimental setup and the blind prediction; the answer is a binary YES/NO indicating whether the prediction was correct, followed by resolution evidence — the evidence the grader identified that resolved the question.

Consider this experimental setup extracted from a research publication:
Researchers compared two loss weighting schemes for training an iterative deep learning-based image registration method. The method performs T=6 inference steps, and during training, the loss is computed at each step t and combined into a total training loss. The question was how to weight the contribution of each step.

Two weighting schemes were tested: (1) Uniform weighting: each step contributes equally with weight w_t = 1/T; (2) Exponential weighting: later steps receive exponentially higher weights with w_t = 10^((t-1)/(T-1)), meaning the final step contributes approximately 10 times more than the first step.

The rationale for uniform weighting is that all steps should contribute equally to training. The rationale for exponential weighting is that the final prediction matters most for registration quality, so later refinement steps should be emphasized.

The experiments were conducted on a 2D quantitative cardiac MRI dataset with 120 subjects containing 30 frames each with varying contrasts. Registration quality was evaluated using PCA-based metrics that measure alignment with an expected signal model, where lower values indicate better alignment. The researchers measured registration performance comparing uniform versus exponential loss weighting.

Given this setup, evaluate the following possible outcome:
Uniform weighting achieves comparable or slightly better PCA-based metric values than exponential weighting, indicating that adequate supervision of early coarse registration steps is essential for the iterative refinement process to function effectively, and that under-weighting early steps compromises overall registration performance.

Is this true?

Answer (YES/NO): NO